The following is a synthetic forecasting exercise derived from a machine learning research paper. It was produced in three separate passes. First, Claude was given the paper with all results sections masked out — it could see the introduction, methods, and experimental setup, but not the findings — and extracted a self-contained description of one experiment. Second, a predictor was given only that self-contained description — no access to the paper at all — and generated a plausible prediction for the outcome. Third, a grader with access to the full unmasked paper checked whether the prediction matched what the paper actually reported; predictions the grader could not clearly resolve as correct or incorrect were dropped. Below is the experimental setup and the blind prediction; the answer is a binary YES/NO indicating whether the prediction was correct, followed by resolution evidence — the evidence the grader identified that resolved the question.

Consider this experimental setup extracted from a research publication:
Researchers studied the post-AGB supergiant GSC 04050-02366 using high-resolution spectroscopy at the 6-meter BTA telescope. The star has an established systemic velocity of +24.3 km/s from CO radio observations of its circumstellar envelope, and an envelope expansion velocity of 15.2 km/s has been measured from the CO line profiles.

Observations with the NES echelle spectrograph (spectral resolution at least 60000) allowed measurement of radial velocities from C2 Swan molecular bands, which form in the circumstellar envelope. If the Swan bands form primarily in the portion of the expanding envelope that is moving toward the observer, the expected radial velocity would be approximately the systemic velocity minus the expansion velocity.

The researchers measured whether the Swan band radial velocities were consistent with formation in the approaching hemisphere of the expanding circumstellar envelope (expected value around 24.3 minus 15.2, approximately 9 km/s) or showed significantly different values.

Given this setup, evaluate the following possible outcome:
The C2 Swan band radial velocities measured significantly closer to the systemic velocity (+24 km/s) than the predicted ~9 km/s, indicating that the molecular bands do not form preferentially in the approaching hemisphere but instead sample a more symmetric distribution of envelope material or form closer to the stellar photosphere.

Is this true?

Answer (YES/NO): NO